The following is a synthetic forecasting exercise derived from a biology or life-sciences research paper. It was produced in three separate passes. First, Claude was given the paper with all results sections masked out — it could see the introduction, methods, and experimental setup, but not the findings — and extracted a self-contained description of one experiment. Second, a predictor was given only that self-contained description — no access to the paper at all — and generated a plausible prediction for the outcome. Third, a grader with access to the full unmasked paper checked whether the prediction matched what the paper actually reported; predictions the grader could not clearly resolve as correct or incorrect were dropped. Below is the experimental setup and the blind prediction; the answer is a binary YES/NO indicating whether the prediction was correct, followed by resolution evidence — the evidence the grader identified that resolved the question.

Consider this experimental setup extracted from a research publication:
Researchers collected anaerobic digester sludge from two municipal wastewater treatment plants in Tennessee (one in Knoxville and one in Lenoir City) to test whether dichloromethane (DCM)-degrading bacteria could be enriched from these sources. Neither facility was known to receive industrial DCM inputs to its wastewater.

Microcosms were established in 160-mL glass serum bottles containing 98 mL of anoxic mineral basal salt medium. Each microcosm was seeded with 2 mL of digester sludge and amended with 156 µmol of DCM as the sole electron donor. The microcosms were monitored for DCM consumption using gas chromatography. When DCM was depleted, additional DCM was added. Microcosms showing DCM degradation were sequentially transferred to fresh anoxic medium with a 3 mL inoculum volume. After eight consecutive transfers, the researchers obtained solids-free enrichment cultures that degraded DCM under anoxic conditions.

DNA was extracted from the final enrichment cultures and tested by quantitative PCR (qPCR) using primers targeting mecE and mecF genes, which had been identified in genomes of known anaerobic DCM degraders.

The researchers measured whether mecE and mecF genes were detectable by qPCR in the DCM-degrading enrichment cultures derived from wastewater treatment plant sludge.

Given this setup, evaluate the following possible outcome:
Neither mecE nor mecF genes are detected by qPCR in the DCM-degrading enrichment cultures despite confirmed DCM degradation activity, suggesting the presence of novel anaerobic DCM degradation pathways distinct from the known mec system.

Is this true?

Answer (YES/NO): NO